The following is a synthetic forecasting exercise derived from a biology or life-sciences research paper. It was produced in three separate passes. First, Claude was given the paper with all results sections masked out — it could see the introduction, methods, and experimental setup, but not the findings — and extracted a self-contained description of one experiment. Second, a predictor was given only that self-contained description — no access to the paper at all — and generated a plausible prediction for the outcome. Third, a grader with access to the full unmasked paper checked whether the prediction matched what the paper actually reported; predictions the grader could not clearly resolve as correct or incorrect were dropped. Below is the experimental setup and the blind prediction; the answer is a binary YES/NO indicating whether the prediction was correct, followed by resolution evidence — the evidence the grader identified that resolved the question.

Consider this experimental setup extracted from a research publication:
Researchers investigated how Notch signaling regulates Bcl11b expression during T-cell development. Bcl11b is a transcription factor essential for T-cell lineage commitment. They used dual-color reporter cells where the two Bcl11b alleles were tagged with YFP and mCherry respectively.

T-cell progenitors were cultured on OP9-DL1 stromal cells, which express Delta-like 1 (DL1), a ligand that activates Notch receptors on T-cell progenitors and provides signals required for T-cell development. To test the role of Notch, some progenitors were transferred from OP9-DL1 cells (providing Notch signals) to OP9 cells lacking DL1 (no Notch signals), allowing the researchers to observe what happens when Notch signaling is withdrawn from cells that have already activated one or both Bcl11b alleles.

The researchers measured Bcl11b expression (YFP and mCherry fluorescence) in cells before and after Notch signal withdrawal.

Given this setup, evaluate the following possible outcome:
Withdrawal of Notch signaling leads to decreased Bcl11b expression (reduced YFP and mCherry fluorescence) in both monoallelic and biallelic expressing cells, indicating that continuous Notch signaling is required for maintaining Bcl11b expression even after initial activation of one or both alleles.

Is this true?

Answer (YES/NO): NO